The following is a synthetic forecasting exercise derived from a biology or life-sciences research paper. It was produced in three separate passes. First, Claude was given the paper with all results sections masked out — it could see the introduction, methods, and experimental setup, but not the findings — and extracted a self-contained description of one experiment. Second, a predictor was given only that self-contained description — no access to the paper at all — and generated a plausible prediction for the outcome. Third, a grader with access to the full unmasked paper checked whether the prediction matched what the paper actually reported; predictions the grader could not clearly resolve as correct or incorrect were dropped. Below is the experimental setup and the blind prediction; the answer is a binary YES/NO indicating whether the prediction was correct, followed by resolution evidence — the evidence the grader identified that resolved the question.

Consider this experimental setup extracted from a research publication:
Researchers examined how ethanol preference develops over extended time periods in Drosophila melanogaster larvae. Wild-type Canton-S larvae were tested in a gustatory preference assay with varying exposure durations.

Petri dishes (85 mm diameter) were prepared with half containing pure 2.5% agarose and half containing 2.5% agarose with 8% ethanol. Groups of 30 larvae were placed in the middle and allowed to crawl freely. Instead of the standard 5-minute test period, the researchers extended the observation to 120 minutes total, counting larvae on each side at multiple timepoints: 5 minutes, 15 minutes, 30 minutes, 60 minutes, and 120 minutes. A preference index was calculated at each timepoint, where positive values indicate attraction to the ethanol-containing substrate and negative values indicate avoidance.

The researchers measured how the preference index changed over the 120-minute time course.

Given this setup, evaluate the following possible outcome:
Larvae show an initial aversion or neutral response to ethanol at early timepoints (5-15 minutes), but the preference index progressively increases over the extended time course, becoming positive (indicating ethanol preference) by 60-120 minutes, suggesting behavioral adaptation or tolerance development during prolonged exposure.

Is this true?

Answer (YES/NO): NO